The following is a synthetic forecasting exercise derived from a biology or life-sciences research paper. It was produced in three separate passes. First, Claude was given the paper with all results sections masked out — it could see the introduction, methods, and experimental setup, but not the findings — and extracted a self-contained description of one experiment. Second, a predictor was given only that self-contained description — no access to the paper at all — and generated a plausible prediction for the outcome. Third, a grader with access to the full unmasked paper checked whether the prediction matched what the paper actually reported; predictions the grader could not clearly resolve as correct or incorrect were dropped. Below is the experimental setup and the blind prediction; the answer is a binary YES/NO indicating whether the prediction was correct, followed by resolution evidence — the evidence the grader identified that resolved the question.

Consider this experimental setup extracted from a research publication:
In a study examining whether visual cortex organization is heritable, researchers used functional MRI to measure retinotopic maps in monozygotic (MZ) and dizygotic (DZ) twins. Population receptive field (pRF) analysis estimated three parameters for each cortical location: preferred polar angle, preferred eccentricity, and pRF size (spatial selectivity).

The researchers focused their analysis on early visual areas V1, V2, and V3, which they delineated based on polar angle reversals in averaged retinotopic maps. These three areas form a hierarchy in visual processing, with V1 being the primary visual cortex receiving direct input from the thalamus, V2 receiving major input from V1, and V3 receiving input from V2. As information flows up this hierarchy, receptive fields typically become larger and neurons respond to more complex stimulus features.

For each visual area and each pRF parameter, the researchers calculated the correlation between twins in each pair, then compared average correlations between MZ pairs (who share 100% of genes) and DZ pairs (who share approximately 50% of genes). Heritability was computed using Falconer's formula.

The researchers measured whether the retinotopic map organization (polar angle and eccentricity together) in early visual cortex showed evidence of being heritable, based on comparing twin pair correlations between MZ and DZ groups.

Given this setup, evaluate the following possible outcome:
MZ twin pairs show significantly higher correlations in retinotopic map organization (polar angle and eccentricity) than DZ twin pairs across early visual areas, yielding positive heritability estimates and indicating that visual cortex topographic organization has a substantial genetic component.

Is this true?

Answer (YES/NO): NO